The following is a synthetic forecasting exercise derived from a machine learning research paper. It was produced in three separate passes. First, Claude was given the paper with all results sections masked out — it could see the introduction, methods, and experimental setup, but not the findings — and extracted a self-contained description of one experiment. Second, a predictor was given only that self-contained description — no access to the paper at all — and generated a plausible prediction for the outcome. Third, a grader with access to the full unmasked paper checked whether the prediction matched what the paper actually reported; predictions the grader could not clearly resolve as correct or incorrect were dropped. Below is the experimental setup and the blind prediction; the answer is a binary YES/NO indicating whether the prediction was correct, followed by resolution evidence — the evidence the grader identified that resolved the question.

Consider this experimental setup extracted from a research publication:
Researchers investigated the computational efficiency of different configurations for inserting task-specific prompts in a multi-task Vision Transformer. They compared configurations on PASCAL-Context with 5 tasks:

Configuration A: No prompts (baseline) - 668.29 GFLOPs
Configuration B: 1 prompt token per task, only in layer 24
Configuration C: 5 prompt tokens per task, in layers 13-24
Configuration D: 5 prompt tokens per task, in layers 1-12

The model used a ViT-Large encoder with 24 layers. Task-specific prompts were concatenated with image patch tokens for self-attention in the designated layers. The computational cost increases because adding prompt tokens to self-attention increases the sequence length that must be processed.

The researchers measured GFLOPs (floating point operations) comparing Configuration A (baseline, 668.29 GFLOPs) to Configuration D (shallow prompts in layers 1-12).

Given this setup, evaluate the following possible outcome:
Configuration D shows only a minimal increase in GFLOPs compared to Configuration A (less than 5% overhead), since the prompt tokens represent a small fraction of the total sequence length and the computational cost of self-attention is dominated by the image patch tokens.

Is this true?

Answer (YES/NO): NO